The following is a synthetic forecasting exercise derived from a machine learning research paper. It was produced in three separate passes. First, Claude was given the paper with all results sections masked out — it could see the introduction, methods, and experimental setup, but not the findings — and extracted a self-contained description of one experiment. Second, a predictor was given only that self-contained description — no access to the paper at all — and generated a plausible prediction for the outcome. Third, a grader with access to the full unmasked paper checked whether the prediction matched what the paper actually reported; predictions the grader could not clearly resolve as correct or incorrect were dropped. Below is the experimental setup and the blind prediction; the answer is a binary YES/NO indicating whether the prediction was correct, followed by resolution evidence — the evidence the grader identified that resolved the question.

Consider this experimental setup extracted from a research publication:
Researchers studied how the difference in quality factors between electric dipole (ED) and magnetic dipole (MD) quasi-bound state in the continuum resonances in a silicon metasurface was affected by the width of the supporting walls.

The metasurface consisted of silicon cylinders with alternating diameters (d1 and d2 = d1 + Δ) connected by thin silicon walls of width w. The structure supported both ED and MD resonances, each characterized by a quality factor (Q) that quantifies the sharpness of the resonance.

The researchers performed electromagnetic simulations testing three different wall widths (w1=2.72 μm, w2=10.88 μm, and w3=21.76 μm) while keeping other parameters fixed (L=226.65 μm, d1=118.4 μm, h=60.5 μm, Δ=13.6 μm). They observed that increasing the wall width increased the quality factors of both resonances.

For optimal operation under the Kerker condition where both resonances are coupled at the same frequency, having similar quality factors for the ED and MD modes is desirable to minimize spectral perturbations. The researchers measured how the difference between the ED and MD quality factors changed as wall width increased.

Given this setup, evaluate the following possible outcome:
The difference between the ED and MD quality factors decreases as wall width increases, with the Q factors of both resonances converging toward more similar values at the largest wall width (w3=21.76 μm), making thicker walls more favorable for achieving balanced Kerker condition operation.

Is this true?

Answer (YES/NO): NO